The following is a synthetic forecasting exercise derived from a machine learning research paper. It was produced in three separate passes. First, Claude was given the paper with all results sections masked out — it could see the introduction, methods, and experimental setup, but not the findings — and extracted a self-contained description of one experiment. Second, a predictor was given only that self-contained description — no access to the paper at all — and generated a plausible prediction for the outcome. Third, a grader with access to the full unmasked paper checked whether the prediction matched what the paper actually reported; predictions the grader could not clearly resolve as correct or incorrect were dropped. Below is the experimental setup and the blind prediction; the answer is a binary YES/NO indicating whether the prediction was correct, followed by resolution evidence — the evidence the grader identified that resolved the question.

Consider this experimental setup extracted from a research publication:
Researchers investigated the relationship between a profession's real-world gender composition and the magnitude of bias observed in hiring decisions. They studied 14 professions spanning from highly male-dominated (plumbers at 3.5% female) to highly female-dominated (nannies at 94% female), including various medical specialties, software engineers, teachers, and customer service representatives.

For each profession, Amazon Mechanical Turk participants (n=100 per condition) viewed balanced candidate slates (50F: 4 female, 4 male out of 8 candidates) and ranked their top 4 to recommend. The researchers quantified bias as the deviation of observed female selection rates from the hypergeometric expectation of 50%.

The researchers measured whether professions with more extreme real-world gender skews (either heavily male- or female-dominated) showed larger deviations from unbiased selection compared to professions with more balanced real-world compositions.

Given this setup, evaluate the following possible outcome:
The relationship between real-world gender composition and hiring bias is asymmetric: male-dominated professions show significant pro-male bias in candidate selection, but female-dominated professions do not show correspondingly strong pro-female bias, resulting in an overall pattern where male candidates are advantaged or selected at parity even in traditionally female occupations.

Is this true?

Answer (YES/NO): NO